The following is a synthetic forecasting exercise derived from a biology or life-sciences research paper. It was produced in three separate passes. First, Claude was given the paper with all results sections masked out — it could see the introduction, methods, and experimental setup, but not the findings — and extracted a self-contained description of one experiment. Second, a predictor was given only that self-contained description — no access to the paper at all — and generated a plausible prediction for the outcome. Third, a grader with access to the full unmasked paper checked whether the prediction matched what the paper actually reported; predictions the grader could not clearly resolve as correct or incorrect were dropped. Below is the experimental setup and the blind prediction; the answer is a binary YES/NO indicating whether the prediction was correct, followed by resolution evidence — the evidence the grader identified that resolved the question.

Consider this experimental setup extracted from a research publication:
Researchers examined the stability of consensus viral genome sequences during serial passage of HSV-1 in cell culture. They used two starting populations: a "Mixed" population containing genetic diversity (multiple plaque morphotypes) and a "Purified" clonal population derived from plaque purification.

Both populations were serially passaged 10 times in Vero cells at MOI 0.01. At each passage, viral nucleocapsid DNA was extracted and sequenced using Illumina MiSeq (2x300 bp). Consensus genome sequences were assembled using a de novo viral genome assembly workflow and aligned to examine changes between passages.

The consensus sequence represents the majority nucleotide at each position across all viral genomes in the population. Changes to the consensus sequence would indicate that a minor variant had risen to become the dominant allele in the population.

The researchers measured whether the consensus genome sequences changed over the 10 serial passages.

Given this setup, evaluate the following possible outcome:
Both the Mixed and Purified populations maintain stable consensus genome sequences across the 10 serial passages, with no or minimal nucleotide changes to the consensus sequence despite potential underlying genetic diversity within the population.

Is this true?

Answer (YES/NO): NO